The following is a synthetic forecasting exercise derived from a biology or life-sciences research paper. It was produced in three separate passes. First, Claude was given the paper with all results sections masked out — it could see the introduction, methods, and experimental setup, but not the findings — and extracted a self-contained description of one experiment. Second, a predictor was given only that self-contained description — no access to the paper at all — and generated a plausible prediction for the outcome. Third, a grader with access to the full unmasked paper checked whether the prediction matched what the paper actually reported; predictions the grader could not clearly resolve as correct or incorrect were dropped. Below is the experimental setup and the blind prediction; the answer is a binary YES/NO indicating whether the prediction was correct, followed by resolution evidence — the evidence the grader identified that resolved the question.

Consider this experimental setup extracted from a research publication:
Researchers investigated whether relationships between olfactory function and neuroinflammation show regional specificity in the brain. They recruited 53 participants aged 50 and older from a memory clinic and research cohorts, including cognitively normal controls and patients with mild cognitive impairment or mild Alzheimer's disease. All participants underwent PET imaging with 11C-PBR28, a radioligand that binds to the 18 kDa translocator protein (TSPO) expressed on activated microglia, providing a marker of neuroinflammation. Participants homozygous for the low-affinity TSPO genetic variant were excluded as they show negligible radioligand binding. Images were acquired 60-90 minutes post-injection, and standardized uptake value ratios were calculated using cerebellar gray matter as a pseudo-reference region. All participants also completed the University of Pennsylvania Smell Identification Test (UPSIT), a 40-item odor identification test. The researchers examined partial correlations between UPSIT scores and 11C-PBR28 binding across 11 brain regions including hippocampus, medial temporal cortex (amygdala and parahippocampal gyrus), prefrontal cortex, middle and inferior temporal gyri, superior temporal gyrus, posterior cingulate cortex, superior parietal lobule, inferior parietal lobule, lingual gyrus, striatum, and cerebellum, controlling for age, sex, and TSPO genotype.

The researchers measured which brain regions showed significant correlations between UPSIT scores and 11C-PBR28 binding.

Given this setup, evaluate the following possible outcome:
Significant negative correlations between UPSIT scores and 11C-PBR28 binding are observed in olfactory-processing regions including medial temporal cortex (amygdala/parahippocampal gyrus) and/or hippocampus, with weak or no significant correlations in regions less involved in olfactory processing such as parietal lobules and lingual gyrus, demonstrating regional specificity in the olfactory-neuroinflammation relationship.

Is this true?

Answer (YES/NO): NO